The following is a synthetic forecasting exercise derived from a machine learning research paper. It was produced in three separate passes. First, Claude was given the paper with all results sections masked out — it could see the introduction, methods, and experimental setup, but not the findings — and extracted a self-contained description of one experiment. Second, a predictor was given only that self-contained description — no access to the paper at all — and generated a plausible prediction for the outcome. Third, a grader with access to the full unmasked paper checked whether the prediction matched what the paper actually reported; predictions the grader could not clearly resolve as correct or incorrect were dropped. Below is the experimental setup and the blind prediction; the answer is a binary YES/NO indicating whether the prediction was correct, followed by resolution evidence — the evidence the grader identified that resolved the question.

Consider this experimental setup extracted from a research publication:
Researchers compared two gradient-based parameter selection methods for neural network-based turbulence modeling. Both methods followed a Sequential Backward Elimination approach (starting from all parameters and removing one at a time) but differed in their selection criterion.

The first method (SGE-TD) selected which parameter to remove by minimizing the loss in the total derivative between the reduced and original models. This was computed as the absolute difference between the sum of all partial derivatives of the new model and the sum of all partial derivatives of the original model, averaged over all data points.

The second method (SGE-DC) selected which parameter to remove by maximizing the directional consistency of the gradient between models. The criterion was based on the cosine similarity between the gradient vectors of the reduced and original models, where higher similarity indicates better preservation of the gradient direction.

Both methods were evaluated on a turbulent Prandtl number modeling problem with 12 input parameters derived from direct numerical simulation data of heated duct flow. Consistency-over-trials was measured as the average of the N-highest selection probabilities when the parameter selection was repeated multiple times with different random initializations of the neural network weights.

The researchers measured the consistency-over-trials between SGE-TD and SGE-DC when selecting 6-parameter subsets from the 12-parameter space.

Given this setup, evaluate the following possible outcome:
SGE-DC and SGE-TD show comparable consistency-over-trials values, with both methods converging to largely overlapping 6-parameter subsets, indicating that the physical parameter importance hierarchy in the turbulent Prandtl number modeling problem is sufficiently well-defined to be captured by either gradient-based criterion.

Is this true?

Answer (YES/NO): NO